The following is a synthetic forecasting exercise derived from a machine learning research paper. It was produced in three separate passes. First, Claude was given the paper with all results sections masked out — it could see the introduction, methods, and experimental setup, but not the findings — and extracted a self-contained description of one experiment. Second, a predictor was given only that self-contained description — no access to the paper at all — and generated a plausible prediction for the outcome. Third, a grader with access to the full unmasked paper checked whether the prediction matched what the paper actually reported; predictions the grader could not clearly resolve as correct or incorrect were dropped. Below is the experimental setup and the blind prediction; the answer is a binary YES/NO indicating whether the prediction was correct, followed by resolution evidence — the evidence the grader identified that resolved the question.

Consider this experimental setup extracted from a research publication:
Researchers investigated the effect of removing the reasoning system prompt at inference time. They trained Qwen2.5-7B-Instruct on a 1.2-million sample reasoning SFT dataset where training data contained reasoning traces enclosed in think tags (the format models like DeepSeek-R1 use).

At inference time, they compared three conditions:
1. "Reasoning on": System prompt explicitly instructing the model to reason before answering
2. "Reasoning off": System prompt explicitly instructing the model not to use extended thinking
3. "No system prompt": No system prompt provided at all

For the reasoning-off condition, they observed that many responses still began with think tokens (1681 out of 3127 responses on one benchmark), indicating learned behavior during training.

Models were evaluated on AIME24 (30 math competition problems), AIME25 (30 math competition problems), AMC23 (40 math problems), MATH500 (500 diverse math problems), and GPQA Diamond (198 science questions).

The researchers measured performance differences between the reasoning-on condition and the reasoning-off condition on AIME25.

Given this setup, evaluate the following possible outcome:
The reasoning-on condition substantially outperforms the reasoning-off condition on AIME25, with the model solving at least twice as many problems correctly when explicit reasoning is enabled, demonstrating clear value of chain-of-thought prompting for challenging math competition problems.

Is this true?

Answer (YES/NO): YES